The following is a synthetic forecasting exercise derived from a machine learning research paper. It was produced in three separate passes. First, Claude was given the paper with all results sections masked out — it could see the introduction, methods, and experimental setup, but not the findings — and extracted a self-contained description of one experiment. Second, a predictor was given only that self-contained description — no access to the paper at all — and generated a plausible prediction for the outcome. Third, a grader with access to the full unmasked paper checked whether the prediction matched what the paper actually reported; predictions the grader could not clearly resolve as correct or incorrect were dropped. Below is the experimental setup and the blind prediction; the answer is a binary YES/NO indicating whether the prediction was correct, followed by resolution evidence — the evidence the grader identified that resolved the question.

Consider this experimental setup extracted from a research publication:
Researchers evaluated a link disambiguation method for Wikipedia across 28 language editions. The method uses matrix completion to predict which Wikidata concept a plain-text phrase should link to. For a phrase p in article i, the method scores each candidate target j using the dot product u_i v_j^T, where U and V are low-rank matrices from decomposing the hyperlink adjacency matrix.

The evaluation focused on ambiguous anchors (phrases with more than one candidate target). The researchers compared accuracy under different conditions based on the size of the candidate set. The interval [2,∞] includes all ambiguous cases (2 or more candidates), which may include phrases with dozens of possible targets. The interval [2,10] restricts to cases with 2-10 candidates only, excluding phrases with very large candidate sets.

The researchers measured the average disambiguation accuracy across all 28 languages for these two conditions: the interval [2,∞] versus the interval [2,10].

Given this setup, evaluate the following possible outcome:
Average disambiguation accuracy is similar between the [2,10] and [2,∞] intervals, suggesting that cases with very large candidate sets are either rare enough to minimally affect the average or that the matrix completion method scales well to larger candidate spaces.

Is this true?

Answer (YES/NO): NO